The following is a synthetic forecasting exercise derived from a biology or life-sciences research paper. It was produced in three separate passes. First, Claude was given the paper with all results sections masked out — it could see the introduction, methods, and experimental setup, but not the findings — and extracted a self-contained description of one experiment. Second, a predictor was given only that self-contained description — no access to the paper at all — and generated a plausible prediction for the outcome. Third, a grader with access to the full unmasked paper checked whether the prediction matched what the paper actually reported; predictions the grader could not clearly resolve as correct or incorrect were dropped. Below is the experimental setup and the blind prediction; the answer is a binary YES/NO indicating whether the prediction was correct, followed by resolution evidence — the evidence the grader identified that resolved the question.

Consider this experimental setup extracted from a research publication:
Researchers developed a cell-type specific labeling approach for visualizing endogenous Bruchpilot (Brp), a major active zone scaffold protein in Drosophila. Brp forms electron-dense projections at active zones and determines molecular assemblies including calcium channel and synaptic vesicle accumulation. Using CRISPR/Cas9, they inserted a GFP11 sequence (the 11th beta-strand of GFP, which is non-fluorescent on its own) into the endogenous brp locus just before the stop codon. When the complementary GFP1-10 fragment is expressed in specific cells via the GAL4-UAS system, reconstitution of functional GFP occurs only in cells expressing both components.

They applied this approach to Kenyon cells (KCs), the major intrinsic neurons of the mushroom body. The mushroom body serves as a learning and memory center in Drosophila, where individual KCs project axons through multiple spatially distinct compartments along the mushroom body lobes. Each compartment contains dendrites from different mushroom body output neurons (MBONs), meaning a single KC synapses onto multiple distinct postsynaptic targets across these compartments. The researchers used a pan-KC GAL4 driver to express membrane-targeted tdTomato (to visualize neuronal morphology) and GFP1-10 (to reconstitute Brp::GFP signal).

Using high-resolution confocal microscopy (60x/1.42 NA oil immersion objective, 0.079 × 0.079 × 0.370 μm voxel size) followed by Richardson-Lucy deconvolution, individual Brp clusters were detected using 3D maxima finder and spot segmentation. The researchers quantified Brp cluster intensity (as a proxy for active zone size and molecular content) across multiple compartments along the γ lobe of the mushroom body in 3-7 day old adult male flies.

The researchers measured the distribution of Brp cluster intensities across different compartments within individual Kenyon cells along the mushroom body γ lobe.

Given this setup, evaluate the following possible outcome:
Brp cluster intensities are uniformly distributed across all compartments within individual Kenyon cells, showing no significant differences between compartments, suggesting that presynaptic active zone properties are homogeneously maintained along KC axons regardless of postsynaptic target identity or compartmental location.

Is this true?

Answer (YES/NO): NO